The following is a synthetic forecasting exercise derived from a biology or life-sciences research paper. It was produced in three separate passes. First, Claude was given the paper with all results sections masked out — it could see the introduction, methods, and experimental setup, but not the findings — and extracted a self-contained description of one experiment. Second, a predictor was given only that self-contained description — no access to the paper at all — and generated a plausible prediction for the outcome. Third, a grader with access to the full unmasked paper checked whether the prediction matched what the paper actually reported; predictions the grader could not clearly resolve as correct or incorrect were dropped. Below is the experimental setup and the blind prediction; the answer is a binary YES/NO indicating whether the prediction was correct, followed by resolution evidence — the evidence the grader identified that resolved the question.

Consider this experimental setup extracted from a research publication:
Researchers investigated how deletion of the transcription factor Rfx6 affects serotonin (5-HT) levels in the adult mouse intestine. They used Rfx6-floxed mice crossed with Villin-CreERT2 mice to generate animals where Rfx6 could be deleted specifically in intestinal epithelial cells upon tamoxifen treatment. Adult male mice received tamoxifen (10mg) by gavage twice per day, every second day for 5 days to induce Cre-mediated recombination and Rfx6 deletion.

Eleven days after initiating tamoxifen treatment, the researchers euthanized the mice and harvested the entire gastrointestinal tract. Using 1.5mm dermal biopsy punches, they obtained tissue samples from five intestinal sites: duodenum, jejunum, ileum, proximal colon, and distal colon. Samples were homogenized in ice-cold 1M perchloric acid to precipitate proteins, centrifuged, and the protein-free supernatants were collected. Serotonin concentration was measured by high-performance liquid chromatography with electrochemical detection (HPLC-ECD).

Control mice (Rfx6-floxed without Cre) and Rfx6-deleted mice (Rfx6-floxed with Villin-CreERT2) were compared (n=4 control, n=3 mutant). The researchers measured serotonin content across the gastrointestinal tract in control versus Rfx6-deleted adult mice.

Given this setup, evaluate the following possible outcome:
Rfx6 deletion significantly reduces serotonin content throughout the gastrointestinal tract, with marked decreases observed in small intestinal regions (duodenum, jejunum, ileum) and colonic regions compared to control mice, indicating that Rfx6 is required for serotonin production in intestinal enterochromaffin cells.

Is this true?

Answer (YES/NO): NO